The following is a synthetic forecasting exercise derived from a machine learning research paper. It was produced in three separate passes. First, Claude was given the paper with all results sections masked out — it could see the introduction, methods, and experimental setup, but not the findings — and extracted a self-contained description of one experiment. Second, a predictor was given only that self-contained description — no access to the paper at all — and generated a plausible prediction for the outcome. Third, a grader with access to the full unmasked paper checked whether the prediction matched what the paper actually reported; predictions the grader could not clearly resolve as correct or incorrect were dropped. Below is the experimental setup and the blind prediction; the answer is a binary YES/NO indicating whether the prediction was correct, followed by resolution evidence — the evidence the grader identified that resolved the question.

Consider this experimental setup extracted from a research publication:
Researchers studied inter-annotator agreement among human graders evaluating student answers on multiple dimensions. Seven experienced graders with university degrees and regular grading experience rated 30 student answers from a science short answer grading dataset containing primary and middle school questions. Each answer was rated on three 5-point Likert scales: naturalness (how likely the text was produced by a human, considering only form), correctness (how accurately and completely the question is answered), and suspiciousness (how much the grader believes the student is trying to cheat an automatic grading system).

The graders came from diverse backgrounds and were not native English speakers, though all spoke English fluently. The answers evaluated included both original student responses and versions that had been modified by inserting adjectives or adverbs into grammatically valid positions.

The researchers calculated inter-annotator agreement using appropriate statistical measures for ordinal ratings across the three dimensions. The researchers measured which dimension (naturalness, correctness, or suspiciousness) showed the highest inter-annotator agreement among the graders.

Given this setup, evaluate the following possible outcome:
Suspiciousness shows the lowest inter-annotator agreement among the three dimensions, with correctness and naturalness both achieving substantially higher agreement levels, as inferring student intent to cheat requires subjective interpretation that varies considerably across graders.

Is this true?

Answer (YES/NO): YES